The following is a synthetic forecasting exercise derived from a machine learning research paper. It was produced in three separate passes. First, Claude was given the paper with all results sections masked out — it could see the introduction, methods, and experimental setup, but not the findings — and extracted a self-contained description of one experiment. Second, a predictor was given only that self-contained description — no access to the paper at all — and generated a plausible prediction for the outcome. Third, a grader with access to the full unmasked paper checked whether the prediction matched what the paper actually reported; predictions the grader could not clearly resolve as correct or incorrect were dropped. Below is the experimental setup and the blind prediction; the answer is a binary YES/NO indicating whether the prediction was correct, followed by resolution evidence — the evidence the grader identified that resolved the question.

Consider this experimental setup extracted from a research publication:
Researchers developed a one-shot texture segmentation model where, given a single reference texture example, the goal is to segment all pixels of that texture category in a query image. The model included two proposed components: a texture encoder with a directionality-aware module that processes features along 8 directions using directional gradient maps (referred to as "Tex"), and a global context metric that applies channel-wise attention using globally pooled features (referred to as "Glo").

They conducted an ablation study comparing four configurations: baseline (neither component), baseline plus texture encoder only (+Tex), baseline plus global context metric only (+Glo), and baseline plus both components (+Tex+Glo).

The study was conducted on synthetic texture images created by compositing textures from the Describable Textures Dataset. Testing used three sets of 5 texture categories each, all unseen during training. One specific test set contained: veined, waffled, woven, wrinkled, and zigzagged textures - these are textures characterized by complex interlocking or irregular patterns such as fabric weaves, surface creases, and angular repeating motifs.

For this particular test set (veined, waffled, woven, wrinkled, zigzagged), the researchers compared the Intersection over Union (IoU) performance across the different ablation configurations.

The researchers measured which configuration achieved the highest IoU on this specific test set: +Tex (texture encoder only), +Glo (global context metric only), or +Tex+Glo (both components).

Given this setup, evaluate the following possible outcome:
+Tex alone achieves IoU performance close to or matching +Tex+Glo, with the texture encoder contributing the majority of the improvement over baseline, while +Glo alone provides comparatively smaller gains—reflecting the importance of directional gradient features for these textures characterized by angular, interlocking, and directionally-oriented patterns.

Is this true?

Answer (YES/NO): NO